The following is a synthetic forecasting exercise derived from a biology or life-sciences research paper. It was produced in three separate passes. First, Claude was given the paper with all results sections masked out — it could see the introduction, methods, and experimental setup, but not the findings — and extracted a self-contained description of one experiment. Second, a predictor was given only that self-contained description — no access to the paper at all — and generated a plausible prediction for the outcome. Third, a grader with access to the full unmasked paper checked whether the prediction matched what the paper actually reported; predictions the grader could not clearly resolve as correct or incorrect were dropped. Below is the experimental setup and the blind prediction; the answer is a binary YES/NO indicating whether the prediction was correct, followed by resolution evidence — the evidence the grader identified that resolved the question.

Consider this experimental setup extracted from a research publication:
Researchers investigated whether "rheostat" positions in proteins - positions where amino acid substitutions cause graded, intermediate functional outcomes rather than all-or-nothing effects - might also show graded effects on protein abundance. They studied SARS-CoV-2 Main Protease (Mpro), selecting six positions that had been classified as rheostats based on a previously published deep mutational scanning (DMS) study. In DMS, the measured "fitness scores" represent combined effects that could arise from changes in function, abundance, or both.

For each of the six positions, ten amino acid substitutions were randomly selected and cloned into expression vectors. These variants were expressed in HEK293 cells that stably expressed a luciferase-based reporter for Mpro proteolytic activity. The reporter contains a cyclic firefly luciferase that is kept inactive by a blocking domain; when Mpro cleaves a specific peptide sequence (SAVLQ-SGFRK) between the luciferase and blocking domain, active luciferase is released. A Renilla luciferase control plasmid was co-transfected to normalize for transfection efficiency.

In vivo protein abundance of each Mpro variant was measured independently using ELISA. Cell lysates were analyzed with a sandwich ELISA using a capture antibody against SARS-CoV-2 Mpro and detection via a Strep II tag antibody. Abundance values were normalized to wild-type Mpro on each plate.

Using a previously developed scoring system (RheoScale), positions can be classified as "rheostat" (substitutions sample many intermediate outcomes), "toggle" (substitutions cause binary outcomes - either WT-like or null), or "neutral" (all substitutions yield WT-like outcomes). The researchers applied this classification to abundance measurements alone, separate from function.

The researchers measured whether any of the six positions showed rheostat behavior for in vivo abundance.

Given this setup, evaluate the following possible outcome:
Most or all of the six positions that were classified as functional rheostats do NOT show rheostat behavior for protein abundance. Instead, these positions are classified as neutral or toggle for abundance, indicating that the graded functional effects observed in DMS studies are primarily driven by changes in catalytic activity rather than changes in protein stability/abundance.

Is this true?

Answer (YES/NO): NO